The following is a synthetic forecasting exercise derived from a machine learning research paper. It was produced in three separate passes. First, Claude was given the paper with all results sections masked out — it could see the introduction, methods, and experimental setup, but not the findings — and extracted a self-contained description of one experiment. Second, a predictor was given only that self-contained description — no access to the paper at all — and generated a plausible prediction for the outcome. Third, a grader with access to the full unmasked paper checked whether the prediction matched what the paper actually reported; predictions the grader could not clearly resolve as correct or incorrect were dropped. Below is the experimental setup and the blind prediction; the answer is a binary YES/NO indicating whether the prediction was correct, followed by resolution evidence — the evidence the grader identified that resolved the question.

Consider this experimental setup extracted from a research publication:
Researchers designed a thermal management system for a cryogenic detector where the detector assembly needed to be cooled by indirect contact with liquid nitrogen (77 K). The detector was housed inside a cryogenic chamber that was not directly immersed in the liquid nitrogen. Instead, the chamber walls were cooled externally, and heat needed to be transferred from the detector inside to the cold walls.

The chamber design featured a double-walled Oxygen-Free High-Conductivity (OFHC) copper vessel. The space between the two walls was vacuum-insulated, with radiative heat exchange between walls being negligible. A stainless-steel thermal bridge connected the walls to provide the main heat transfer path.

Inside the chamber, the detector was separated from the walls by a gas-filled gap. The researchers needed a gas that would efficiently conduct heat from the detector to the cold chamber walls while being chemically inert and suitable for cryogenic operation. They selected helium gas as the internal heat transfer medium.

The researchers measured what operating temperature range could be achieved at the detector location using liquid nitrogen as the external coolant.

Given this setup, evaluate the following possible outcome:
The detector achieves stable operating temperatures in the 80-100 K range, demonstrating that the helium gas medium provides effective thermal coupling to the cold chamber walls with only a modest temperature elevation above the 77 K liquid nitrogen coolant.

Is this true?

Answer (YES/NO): YES